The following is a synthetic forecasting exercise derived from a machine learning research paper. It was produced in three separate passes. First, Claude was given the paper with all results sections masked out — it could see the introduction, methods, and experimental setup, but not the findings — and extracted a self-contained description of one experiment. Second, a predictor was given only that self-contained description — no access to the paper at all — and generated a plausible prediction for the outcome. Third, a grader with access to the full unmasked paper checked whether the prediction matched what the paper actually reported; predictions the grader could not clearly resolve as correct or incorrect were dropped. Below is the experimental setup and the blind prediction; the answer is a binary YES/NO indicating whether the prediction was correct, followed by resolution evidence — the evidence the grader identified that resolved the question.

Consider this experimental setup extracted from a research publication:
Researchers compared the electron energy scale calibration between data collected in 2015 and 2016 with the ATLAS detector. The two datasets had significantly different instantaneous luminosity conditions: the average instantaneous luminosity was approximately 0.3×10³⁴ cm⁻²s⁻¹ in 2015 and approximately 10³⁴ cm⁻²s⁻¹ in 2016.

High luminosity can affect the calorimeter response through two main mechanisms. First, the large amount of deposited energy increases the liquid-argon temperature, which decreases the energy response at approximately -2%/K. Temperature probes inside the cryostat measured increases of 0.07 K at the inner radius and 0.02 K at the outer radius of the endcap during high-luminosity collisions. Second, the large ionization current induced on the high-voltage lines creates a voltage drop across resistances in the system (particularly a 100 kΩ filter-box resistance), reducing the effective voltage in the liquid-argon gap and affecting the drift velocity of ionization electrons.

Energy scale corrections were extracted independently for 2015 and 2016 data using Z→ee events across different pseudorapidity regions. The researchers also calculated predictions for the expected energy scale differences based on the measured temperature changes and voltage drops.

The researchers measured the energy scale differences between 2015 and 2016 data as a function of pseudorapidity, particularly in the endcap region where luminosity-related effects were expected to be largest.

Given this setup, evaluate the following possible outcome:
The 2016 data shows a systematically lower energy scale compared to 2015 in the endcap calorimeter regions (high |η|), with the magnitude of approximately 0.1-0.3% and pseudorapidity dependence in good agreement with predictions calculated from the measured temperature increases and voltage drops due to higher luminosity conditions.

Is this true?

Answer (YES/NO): NO